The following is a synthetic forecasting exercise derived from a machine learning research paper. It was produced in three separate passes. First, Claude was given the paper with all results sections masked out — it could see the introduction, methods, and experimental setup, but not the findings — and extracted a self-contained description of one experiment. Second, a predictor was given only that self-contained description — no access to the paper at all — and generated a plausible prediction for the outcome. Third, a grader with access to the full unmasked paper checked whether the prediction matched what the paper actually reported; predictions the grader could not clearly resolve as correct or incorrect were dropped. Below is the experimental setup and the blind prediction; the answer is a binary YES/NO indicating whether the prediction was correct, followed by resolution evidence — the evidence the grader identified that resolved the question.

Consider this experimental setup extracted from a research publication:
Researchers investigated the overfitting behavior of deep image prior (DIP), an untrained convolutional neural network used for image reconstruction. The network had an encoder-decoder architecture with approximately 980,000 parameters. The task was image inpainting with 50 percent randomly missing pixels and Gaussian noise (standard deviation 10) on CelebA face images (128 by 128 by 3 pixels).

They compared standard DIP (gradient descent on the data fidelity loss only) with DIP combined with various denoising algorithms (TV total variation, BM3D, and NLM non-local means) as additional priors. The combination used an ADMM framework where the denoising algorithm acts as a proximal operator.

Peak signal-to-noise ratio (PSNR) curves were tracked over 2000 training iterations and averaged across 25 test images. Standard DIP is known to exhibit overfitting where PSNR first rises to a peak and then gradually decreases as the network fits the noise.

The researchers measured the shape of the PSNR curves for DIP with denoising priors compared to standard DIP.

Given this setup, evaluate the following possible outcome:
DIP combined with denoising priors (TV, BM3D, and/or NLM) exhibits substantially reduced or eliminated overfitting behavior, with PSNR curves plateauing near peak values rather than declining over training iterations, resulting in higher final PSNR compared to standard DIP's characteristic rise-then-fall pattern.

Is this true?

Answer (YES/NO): YES